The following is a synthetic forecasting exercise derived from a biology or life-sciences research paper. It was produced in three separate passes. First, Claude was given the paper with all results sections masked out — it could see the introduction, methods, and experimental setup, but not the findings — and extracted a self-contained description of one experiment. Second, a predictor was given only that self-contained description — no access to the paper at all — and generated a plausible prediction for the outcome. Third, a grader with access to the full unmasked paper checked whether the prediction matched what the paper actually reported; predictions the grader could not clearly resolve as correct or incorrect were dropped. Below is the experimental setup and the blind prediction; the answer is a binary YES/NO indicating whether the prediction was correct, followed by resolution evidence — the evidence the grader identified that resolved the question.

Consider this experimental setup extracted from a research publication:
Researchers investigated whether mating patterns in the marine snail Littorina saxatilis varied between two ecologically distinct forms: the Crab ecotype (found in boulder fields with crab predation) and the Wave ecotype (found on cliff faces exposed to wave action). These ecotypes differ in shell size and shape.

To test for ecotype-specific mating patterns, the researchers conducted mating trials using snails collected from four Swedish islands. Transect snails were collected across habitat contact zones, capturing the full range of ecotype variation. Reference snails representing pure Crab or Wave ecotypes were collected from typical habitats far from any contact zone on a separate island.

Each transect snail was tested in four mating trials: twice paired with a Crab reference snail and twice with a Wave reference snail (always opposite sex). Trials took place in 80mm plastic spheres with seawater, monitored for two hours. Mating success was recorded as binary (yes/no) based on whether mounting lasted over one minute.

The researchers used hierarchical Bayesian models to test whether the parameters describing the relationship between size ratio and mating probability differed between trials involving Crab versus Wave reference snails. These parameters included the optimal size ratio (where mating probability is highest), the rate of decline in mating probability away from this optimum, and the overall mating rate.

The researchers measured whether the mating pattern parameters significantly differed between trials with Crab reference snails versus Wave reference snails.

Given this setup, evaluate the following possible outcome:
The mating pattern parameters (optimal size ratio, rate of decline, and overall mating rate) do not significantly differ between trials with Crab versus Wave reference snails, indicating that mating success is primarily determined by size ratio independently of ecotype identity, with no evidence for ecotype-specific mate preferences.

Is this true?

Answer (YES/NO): YES